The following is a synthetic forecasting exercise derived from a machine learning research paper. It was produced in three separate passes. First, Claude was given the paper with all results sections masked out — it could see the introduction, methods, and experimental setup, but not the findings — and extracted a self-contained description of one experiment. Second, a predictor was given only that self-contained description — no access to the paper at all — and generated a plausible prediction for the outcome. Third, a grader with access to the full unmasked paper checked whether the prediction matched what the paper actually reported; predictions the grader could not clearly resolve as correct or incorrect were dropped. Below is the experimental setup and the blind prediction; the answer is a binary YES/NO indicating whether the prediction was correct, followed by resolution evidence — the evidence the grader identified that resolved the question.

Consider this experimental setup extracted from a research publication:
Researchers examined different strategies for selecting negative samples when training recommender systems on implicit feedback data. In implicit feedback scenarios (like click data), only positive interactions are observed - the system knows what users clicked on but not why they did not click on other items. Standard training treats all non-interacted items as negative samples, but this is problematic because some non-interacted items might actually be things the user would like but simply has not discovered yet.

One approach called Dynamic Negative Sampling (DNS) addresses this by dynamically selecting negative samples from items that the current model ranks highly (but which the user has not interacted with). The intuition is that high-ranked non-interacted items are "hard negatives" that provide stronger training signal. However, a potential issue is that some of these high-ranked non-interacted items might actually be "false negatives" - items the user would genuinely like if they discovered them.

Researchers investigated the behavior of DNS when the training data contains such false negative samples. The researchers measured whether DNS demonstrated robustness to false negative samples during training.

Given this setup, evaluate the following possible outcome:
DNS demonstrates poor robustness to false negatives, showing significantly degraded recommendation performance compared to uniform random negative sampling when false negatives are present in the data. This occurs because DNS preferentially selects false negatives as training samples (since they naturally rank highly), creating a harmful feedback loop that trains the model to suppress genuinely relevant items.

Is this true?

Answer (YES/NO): NO